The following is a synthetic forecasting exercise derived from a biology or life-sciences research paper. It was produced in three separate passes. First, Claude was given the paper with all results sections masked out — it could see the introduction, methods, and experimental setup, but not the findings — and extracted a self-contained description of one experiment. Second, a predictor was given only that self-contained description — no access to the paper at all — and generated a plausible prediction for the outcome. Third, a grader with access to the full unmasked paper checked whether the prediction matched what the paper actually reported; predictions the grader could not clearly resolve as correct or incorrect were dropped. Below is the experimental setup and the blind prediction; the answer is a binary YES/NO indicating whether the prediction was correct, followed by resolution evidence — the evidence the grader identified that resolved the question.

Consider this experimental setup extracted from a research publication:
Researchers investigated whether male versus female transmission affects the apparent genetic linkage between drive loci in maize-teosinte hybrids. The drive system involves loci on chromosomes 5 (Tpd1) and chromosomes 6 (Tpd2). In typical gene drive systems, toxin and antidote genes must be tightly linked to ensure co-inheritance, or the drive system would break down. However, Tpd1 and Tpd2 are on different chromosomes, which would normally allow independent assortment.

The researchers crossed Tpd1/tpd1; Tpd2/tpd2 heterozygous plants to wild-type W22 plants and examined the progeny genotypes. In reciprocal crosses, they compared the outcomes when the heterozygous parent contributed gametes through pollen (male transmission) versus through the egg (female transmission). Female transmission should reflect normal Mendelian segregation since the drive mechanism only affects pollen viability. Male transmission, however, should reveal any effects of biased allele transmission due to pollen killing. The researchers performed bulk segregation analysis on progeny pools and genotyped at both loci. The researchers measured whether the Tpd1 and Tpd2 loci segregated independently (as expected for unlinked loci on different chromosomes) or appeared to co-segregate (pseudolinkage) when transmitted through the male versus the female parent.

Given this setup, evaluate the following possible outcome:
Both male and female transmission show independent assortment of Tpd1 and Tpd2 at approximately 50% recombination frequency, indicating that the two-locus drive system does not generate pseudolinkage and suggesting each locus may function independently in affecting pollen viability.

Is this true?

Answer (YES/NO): NO